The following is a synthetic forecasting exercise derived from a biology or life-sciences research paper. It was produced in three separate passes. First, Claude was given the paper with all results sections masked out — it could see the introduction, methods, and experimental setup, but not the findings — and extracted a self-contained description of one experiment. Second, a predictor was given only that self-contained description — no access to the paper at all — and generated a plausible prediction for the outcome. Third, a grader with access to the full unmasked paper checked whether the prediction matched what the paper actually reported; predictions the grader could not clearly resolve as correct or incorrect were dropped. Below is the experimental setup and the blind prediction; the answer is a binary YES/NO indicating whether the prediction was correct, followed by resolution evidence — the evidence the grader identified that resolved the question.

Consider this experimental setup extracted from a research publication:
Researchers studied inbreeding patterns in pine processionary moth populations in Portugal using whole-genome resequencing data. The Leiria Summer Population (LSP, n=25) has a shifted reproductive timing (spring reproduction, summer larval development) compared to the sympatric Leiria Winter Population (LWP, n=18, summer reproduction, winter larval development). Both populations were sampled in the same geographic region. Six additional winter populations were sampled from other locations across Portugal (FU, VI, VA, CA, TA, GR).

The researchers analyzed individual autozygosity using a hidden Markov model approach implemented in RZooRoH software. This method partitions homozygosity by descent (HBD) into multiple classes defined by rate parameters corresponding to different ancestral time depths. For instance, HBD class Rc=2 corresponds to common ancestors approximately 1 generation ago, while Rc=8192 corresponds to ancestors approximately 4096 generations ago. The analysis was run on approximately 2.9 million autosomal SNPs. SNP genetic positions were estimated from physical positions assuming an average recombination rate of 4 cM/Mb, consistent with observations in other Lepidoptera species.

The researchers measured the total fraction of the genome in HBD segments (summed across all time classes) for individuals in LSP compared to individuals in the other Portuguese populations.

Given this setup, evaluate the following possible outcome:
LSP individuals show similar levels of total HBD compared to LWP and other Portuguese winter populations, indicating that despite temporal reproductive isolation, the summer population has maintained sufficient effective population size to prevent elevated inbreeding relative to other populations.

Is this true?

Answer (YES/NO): NO